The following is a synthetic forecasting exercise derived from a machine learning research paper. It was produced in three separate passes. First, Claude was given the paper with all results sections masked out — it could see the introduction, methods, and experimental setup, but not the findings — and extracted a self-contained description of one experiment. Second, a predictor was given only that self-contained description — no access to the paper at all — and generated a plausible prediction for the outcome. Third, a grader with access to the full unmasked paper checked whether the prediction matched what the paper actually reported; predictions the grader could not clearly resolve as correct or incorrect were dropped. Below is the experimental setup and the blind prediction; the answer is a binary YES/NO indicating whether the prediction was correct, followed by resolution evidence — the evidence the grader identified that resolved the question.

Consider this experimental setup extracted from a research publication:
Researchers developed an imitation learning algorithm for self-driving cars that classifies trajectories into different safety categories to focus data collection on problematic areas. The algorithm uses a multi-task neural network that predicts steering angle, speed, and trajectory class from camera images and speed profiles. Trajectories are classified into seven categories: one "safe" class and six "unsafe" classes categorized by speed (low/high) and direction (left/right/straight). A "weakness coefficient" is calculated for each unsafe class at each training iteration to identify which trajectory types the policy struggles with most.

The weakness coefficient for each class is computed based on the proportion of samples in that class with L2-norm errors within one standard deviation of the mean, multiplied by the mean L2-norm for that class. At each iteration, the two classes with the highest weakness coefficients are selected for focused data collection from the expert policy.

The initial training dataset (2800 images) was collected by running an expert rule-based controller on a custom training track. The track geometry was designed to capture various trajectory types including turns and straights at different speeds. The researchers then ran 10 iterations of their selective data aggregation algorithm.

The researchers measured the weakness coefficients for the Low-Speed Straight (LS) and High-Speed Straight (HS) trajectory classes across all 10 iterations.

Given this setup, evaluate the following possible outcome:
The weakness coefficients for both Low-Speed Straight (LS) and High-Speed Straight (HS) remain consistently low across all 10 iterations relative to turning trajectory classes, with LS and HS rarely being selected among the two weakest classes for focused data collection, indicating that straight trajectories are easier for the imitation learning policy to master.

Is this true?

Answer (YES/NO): YES